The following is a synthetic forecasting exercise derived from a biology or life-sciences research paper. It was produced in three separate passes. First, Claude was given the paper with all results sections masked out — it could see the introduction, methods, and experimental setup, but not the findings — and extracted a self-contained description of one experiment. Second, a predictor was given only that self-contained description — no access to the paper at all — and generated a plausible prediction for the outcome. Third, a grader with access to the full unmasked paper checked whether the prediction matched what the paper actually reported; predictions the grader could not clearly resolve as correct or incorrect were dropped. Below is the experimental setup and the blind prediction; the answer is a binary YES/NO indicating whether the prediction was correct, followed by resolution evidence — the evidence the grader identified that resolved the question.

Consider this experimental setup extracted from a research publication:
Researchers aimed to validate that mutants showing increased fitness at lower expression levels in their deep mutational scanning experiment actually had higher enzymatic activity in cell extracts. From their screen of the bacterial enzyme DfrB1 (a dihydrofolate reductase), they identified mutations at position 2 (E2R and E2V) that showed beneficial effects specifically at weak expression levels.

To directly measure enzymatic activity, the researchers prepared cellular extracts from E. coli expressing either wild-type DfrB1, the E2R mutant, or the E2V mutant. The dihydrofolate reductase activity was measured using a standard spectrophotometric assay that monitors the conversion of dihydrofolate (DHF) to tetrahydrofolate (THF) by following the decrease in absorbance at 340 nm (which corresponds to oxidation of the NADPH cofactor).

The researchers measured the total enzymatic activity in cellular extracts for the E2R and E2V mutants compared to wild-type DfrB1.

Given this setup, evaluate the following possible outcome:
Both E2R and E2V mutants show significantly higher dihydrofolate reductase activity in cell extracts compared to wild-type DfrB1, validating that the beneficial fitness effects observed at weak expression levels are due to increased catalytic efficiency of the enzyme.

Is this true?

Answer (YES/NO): NO